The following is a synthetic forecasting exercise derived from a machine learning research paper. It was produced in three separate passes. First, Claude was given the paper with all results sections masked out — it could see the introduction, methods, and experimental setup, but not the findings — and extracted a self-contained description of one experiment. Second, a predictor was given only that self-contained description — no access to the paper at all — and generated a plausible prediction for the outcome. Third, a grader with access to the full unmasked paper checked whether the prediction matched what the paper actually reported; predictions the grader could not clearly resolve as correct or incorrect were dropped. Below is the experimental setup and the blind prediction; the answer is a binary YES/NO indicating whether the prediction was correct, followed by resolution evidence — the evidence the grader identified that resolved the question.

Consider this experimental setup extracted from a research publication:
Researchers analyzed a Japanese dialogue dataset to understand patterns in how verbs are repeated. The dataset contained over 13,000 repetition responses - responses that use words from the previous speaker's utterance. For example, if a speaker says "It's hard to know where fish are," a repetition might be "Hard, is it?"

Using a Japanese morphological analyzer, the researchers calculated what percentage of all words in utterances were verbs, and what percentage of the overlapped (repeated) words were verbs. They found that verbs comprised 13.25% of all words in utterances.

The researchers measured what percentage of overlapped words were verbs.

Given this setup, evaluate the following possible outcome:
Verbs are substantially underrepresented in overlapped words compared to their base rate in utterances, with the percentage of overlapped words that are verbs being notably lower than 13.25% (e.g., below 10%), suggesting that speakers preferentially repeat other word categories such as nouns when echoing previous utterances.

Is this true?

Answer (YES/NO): YES